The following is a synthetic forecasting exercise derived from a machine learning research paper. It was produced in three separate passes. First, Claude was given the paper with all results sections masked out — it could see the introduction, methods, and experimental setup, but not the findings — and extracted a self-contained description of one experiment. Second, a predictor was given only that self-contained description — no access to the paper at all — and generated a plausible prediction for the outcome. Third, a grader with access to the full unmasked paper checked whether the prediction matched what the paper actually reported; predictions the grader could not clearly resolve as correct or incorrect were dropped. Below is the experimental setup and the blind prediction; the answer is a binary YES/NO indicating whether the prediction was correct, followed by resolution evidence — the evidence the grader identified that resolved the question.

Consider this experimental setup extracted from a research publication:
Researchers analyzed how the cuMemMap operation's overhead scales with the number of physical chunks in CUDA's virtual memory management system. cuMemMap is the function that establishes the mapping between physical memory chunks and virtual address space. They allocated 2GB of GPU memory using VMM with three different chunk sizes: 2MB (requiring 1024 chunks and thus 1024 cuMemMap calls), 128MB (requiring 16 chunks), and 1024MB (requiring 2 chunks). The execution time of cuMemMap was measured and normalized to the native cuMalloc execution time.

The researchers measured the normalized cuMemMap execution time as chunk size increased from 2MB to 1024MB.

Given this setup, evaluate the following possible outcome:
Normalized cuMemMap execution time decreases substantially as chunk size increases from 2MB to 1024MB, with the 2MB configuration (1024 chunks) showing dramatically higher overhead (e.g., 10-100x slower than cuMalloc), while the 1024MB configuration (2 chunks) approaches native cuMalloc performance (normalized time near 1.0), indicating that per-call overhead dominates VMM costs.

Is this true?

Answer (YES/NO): NO